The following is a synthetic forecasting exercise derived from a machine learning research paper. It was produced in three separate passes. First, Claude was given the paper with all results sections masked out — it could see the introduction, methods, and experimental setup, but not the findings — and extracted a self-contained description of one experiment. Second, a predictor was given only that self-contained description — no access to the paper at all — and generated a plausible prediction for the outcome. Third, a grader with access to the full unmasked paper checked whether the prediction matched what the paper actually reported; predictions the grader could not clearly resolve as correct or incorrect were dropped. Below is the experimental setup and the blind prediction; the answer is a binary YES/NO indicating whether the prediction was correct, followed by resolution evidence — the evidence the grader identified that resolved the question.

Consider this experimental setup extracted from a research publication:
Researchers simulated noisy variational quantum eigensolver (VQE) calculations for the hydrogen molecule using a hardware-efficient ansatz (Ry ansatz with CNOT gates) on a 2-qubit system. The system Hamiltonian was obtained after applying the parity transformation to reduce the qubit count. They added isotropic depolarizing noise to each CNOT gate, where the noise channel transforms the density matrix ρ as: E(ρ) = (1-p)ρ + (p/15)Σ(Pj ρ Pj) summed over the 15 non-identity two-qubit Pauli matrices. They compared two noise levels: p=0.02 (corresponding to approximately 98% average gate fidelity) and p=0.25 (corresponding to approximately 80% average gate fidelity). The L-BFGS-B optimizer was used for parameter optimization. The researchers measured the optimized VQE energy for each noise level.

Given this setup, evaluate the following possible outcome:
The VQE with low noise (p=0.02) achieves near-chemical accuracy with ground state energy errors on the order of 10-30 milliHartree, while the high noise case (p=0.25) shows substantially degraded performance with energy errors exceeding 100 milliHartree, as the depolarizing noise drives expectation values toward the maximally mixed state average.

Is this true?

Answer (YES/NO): NO